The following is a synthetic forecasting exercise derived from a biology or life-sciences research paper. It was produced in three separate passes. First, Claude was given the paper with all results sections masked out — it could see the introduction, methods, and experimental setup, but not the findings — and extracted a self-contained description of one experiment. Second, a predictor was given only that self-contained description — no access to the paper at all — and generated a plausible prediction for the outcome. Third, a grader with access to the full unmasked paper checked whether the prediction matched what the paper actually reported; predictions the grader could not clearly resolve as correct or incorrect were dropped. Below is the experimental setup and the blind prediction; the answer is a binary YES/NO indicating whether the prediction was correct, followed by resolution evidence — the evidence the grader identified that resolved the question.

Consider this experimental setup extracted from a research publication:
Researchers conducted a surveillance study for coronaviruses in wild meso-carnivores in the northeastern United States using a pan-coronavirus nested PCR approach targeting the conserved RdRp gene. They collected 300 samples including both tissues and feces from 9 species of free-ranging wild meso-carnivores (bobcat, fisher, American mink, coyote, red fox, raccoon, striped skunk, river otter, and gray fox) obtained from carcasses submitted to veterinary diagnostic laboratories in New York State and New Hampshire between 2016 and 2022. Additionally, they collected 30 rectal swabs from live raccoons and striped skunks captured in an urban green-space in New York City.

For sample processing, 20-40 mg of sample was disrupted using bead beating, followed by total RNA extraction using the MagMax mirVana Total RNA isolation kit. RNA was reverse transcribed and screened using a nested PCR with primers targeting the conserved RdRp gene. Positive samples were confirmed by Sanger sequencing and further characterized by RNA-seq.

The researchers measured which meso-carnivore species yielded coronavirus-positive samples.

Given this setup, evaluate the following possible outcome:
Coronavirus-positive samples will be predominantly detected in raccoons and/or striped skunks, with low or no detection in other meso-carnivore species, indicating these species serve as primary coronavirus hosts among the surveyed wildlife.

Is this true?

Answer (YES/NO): NO